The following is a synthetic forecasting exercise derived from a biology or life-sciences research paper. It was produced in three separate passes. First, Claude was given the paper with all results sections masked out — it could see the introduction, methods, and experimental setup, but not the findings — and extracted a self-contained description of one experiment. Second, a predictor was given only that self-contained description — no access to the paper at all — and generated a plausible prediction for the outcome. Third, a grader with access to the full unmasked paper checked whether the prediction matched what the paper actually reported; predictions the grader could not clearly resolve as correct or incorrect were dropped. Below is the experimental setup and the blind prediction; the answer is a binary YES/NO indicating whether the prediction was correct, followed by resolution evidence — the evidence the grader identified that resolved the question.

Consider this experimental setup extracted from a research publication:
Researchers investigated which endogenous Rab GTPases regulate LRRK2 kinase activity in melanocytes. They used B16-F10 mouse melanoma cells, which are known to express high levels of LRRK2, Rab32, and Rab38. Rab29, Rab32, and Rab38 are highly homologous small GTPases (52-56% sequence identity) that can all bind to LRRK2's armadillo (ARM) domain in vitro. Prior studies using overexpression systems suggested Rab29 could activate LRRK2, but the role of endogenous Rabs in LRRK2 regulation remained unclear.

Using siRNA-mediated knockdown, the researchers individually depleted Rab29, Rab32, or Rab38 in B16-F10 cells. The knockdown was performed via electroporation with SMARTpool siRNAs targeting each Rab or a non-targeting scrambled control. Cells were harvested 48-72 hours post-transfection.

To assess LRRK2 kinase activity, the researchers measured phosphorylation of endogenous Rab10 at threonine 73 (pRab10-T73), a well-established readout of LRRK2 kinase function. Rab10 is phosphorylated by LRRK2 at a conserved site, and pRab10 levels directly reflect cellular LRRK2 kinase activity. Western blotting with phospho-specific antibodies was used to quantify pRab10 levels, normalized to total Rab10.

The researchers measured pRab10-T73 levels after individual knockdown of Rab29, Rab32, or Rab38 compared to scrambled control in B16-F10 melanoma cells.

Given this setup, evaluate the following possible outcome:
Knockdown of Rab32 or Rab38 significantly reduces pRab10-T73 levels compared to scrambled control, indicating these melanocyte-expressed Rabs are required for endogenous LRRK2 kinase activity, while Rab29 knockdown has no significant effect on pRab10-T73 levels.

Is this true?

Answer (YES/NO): NO